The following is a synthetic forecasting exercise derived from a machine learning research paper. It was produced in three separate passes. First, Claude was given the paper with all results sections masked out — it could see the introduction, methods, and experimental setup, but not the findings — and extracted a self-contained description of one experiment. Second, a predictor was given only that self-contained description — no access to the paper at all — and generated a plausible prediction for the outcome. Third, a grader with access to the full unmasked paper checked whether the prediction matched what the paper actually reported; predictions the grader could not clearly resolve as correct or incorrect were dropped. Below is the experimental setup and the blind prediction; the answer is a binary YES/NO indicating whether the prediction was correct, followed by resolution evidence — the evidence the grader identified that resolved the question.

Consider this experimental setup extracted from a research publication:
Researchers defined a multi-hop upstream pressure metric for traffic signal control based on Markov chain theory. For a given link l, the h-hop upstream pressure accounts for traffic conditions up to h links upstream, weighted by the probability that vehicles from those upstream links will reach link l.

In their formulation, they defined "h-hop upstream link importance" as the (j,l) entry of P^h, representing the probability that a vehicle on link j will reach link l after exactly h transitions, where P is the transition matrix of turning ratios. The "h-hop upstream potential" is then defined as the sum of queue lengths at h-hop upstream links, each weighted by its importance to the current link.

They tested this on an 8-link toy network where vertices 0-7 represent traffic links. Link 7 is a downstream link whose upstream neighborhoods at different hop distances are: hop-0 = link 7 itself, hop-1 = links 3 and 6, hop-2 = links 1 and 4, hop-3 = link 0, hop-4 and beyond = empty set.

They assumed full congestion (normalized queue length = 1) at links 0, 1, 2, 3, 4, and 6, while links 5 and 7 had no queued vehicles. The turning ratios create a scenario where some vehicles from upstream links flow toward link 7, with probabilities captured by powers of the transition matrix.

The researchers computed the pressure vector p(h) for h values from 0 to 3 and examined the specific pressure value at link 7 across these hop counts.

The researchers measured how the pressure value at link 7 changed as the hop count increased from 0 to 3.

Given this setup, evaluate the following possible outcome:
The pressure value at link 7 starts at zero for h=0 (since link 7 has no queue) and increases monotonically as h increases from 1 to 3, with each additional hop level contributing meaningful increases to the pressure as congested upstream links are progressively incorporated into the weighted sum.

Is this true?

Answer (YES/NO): YES